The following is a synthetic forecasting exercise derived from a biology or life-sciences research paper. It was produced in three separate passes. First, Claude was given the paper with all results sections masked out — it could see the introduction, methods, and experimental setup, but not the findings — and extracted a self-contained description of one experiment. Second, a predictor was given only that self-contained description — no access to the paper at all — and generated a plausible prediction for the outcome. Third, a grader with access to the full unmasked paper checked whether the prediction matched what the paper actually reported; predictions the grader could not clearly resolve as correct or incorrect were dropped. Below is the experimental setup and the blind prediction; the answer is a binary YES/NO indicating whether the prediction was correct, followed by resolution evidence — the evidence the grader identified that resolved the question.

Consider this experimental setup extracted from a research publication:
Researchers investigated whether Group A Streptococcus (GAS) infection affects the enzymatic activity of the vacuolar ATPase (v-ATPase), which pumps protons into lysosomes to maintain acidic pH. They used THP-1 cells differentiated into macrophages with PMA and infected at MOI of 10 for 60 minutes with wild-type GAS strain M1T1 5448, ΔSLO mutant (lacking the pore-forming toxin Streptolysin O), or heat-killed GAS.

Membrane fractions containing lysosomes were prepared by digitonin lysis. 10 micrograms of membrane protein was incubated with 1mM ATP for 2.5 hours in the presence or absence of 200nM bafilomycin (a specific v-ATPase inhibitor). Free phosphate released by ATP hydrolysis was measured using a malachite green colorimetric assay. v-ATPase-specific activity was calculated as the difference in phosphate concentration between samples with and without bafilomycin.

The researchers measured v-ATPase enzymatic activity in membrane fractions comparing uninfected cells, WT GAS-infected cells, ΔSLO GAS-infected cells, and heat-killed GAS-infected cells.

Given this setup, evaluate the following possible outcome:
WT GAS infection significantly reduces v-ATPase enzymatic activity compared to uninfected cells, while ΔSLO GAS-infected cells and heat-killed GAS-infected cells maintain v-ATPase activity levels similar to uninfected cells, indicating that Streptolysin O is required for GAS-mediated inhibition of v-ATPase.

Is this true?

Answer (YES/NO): NO